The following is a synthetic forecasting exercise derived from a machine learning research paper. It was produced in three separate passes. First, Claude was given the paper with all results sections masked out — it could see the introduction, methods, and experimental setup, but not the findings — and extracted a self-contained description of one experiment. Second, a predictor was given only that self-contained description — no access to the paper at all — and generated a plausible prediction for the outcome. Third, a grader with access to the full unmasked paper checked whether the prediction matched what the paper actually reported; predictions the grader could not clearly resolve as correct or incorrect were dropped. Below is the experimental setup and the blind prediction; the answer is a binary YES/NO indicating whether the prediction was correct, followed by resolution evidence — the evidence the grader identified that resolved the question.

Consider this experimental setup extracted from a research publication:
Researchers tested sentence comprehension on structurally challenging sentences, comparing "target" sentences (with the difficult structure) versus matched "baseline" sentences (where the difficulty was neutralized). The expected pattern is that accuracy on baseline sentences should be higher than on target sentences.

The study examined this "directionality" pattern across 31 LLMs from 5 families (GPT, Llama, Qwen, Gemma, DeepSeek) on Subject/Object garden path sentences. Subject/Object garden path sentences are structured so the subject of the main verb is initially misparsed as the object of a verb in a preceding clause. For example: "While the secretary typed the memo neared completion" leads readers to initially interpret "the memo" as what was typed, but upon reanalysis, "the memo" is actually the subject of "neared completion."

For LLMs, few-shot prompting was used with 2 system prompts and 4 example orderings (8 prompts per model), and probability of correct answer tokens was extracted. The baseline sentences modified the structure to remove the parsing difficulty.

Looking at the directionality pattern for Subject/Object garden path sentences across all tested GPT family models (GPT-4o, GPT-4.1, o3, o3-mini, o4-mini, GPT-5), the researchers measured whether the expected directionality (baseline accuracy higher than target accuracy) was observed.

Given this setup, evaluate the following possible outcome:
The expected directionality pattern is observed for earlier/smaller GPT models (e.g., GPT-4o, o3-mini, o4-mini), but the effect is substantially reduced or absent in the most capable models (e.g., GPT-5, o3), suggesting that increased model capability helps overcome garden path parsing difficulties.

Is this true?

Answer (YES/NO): NO